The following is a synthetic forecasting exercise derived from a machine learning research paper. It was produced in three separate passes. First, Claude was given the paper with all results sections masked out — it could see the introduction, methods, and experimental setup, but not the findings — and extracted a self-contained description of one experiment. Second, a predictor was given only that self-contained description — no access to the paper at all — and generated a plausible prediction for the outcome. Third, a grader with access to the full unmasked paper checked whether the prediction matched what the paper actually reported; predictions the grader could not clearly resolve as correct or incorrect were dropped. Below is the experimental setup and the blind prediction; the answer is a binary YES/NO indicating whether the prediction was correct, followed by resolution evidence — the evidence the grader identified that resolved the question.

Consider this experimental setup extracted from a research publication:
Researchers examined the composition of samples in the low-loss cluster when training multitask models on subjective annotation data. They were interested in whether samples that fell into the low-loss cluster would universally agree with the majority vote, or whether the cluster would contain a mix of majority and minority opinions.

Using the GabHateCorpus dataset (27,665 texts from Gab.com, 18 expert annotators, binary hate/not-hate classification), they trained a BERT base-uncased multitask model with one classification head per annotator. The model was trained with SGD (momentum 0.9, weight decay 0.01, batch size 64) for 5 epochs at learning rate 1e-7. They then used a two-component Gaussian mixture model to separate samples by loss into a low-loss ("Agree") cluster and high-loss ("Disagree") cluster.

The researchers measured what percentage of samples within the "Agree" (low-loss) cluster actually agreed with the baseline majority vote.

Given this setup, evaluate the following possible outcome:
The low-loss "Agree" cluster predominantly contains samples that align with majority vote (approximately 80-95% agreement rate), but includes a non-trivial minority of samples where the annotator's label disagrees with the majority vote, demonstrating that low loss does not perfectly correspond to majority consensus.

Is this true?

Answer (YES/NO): NO